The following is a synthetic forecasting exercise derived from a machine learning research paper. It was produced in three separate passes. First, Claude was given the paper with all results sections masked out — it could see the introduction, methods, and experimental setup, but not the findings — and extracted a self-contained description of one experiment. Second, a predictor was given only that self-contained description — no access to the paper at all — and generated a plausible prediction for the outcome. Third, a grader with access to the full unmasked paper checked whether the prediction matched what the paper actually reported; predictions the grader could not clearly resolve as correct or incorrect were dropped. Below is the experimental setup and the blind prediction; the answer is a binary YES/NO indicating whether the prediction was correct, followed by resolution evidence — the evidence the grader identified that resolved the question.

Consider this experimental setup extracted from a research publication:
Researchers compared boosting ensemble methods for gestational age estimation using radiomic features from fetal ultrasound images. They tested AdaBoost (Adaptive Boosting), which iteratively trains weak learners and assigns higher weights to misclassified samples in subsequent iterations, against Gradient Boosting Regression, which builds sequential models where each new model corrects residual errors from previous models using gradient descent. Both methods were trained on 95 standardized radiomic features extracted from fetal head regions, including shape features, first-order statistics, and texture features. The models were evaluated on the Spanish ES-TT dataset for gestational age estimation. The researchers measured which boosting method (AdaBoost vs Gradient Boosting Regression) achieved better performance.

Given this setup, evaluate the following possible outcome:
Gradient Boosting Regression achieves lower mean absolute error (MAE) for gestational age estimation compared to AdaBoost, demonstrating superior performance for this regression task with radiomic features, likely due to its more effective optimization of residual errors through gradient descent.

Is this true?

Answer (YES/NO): YES